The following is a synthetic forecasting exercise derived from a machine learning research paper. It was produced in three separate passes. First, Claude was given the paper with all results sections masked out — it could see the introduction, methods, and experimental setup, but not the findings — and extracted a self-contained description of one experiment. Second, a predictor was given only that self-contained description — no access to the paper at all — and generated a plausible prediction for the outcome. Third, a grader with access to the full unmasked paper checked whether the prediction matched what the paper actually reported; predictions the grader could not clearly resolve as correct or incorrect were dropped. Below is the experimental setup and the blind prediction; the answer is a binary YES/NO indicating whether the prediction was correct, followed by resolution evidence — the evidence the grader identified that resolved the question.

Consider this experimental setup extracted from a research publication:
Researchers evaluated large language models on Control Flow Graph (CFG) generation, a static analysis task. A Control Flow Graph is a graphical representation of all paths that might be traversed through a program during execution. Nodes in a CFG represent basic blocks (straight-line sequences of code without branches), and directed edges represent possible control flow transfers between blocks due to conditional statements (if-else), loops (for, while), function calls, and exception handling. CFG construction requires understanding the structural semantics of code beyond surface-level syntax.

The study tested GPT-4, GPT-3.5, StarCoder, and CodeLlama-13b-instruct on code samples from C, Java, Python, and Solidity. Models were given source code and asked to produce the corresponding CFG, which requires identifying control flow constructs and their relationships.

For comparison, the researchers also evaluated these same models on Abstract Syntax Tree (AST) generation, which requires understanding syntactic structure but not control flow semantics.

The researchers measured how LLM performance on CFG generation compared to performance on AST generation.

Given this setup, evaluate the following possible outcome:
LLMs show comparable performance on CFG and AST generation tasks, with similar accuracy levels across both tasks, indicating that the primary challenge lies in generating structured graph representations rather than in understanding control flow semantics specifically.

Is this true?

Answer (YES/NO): NO